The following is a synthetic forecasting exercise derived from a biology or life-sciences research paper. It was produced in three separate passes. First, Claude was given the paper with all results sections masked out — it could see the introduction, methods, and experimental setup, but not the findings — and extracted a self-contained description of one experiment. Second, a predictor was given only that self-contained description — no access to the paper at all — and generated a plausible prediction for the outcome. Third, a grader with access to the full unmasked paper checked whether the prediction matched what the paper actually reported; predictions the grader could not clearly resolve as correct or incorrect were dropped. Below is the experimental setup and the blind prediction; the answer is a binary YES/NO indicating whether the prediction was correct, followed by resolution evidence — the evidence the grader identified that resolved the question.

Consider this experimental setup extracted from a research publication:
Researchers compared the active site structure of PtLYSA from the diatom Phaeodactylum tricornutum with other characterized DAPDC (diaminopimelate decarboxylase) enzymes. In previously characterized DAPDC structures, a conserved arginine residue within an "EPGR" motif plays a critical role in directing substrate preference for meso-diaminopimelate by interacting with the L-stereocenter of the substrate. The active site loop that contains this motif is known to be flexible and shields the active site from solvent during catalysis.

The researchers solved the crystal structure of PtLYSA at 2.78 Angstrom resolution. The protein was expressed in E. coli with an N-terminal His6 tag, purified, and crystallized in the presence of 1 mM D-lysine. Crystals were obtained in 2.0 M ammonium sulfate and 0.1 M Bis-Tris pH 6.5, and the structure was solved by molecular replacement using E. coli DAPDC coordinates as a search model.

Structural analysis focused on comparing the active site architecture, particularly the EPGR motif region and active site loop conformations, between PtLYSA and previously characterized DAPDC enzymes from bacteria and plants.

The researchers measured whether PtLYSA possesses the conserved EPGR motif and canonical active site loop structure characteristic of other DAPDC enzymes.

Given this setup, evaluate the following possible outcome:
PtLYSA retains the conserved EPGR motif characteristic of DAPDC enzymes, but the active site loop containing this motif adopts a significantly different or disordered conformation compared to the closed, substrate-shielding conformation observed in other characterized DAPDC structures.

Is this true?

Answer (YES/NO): NO